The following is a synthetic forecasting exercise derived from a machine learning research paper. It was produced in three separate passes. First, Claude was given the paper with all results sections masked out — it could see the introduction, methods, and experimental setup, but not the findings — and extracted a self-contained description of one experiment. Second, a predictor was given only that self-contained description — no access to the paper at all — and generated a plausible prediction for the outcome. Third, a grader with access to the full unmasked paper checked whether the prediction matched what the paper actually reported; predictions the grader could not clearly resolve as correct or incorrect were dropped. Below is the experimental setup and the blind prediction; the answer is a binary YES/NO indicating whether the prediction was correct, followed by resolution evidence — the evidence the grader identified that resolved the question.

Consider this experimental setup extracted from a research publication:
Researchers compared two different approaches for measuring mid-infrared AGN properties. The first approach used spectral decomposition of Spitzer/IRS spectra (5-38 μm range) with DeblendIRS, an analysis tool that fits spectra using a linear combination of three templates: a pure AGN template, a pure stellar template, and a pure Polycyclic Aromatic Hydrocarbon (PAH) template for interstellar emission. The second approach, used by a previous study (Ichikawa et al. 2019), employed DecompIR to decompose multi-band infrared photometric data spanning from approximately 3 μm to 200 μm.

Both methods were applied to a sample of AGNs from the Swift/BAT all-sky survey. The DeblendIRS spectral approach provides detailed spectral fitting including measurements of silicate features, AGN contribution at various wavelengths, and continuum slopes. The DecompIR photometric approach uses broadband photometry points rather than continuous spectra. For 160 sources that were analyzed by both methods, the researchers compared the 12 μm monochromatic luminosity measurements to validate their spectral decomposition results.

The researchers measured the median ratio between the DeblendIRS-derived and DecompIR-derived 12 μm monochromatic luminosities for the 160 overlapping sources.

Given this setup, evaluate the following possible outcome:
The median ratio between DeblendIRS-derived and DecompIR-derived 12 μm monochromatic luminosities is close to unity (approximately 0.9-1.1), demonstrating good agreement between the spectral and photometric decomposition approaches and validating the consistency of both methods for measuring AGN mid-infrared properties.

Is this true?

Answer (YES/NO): YES